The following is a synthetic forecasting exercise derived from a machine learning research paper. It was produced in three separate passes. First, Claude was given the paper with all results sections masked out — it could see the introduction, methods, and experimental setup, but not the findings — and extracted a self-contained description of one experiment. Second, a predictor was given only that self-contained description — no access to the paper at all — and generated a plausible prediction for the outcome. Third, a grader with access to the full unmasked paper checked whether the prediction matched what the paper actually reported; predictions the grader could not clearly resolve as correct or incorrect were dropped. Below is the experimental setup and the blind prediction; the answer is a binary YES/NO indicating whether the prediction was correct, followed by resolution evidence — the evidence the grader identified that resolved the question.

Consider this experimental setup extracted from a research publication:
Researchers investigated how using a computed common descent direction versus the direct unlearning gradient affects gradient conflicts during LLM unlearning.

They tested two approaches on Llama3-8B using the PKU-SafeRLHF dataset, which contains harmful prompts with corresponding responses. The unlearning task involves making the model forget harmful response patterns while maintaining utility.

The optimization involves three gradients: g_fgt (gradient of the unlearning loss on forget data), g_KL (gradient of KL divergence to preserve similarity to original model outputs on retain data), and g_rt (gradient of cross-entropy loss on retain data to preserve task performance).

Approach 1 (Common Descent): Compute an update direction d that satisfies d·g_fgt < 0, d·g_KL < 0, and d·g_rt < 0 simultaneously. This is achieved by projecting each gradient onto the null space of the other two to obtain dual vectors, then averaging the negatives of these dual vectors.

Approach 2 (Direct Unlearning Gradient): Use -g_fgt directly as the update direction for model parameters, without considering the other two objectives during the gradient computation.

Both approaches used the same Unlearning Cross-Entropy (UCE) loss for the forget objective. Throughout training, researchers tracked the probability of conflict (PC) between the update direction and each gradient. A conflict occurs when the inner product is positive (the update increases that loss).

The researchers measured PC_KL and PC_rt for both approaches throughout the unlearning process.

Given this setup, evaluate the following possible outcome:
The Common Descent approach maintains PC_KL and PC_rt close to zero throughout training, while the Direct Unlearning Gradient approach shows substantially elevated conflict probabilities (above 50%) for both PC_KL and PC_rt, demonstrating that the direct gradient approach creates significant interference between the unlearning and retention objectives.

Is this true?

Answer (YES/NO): YES